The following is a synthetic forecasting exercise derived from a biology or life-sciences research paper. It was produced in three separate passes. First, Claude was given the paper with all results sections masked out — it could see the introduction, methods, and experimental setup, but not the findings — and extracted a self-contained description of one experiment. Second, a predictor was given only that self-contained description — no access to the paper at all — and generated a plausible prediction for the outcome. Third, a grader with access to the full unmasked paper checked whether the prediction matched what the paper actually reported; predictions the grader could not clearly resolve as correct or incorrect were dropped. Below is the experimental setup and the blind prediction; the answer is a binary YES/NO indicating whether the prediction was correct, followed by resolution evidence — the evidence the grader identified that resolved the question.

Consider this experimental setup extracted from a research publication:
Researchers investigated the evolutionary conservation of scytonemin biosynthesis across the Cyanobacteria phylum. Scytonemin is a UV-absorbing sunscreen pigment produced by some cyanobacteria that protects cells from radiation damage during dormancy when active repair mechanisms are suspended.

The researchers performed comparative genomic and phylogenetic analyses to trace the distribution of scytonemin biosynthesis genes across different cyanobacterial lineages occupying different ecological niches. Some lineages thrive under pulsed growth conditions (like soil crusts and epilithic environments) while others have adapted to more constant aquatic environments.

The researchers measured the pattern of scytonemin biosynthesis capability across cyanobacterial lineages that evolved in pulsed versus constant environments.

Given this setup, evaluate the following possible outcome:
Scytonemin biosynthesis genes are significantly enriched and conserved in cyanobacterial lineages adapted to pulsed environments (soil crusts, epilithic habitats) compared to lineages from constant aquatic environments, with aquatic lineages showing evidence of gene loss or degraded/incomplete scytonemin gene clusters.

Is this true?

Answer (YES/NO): YES